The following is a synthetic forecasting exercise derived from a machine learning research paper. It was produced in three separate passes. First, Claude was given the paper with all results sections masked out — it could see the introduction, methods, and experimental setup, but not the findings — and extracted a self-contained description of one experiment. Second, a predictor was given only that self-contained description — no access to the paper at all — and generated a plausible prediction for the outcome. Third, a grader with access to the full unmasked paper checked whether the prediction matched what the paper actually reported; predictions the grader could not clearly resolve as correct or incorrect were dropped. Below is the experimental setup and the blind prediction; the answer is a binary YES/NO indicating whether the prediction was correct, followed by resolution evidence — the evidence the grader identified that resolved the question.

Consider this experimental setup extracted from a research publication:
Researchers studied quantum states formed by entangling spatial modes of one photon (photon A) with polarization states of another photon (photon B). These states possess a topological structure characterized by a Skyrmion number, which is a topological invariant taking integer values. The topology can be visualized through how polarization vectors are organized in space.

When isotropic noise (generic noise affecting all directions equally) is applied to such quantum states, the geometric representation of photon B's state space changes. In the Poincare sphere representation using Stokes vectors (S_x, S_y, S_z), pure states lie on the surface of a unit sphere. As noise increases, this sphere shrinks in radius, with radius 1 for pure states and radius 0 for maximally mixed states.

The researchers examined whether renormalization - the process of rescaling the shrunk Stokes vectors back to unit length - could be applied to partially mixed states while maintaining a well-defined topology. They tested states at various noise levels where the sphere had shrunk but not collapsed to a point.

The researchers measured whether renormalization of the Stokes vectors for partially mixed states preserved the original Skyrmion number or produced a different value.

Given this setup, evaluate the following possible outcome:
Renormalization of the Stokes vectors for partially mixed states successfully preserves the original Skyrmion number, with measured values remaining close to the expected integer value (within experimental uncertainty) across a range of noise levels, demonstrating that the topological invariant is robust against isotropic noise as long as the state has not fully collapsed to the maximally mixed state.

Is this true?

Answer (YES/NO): YES